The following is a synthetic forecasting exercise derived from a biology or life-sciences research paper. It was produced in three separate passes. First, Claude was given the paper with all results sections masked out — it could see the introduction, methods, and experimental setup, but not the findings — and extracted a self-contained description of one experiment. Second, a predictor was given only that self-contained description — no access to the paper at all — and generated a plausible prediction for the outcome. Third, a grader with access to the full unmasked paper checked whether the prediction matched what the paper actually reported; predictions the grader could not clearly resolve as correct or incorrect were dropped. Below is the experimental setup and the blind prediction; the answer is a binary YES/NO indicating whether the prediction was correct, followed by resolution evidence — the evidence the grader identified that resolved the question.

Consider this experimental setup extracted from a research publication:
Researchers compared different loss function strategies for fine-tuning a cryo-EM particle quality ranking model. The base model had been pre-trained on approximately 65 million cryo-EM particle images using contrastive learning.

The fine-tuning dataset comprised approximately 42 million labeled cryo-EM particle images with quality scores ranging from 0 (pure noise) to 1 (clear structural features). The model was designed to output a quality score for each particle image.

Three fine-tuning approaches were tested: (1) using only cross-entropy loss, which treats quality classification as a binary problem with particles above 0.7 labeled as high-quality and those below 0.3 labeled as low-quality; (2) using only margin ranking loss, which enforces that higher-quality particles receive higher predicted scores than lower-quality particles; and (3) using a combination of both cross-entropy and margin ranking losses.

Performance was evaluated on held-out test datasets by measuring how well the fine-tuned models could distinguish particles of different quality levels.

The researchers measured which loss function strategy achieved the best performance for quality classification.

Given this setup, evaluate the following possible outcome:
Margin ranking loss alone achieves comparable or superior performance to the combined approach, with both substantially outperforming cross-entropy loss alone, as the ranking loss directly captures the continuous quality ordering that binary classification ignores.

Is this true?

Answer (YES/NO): NO